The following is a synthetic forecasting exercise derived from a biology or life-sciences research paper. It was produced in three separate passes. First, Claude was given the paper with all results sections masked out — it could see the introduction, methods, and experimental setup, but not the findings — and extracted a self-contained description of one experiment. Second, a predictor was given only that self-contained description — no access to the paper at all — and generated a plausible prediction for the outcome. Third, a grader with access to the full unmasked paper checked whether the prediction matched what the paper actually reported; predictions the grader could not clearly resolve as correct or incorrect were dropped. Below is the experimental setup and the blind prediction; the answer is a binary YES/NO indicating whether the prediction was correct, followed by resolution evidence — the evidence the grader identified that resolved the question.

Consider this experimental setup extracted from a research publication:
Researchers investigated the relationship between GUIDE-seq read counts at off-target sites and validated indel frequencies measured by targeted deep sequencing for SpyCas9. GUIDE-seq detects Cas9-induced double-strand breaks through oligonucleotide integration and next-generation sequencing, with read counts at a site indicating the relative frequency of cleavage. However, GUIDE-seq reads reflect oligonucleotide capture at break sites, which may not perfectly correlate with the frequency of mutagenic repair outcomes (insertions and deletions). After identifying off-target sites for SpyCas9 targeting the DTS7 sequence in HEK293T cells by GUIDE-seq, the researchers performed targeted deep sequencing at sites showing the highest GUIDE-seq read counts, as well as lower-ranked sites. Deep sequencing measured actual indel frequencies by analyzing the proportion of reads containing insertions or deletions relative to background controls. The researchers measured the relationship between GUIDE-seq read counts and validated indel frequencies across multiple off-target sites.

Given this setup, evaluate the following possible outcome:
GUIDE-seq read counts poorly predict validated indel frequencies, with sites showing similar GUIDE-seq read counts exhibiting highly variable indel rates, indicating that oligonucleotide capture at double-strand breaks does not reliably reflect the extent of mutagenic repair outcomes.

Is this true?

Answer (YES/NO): NO